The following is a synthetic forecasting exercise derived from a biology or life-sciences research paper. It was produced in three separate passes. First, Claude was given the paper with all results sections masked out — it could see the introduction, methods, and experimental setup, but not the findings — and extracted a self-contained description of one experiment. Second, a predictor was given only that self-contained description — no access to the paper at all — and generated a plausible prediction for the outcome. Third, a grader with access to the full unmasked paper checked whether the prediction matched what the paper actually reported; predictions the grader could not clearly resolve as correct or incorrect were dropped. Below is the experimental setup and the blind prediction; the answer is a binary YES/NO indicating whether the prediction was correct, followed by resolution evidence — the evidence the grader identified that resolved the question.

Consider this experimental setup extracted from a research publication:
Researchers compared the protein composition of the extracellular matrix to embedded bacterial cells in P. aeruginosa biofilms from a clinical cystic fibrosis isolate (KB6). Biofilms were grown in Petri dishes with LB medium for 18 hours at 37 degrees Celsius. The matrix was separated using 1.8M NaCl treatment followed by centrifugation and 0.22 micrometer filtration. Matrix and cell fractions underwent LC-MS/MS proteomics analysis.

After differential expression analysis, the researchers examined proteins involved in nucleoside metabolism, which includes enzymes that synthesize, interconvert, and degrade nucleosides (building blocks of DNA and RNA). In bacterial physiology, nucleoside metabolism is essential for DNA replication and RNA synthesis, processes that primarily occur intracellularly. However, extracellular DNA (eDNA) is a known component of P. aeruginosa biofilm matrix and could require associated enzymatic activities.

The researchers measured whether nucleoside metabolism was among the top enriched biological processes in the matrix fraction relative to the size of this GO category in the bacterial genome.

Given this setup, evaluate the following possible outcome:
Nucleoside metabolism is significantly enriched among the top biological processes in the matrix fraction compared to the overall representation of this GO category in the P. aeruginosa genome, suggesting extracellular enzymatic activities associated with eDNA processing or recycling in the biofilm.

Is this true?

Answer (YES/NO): YES